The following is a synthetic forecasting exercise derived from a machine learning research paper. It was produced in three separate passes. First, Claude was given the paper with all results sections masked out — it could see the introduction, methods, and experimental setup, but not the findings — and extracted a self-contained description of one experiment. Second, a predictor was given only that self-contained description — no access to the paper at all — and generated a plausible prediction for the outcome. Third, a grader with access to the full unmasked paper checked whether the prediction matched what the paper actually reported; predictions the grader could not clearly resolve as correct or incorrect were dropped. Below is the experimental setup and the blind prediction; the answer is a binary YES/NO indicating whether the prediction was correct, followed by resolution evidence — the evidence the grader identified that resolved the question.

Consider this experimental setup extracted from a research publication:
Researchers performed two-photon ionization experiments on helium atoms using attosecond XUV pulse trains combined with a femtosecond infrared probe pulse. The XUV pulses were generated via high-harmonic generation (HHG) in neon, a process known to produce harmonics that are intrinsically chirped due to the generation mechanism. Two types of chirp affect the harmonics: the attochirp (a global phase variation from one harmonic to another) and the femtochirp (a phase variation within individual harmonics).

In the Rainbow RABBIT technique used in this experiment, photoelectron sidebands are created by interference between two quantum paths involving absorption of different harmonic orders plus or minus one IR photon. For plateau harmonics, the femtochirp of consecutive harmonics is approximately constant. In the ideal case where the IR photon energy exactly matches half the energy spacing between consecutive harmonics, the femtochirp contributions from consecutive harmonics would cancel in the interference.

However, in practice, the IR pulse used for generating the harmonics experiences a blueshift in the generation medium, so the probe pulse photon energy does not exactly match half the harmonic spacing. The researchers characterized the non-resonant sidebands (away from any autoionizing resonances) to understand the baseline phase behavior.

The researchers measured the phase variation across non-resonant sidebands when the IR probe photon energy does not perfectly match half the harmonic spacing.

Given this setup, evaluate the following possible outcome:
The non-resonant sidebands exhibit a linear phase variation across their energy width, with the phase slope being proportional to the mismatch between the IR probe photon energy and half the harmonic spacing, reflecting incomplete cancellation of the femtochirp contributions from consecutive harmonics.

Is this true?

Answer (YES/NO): YES